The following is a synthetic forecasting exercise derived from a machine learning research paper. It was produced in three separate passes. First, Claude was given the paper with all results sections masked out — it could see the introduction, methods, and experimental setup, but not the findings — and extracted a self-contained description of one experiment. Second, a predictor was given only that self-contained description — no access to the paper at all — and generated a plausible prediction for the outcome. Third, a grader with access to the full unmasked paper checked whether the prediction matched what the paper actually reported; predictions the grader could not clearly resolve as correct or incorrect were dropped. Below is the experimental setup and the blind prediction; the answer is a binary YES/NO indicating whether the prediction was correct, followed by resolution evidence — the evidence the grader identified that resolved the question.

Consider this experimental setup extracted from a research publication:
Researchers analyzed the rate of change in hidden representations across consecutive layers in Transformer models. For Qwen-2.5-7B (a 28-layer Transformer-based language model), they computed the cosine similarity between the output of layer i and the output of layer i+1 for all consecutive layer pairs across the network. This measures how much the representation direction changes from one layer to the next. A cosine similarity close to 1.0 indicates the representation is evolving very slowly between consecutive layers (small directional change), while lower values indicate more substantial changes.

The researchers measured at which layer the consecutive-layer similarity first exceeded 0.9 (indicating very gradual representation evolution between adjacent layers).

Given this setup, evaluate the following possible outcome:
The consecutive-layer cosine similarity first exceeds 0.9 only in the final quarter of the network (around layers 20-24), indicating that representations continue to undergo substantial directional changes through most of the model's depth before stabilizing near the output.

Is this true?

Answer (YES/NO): NO